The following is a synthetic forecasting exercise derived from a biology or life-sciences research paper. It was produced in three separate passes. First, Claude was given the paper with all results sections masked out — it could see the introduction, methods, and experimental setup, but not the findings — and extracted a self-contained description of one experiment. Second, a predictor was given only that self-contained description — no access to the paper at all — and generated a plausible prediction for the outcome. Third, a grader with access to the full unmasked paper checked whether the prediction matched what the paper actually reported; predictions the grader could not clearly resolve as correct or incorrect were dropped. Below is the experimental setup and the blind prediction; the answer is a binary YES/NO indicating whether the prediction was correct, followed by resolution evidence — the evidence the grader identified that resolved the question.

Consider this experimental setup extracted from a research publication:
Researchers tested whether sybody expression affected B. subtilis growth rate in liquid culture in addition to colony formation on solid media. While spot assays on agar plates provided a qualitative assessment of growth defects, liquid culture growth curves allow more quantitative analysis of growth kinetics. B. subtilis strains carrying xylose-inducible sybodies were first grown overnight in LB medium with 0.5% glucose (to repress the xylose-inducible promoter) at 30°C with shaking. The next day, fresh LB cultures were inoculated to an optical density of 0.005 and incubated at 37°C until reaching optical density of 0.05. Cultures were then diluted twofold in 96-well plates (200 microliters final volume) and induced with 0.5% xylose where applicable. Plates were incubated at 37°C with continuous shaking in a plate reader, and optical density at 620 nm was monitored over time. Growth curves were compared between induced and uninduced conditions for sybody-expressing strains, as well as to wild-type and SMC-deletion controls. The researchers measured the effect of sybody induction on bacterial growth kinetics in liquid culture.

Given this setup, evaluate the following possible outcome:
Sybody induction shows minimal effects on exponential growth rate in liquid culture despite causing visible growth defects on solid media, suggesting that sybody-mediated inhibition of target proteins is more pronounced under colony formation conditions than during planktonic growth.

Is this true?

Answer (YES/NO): NO